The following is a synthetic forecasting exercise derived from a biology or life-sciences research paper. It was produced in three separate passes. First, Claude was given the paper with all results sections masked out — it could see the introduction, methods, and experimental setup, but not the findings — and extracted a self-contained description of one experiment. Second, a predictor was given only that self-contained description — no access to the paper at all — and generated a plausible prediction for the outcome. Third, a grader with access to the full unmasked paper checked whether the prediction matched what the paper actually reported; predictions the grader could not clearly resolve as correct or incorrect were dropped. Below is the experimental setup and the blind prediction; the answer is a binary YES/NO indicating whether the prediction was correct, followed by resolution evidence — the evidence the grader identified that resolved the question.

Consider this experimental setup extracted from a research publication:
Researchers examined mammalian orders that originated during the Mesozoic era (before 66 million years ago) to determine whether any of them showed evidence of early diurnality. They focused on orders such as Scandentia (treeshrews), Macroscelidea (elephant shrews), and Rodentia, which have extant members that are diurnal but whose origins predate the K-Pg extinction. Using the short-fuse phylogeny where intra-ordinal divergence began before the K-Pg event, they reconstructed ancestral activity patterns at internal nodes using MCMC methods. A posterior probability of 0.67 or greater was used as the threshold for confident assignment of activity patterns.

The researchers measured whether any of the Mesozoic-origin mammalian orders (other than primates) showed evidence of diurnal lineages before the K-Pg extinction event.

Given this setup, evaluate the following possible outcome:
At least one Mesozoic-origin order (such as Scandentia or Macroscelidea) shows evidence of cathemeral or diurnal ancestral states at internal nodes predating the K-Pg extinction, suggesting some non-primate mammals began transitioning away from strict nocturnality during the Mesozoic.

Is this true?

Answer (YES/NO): NO